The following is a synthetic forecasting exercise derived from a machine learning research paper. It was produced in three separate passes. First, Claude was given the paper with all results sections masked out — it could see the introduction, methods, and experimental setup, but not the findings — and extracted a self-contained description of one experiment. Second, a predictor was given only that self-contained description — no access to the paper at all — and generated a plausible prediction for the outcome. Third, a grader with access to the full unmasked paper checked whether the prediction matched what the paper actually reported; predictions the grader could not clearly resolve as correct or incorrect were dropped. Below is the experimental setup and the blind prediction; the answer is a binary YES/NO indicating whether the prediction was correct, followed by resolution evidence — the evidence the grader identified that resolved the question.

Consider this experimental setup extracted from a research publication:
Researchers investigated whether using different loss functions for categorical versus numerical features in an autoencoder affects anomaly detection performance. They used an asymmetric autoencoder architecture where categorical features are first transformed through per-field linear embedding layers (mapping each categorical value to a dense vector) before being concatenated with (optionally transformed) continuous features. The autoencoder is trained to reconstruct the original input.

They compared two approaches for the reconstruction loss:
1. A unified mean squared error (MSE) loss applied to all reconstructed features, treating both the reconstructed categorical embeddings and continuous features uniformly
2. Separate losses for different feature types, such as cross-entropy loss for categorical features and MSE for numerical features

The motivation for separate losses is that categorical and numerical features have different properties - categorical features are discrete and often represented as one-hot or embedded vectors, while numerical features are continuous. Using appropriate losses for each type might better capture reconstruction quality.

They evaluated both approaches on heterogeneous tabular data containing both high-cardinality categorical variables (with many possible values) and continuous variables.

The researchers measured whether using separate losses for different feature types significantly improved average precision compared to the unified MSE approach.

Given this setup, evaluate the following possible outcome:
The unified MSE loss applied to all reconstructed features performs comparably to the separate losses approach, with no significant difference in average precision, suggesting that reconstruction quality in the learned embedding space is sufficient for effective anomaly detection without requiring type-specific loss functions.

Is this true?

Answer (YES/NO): YES